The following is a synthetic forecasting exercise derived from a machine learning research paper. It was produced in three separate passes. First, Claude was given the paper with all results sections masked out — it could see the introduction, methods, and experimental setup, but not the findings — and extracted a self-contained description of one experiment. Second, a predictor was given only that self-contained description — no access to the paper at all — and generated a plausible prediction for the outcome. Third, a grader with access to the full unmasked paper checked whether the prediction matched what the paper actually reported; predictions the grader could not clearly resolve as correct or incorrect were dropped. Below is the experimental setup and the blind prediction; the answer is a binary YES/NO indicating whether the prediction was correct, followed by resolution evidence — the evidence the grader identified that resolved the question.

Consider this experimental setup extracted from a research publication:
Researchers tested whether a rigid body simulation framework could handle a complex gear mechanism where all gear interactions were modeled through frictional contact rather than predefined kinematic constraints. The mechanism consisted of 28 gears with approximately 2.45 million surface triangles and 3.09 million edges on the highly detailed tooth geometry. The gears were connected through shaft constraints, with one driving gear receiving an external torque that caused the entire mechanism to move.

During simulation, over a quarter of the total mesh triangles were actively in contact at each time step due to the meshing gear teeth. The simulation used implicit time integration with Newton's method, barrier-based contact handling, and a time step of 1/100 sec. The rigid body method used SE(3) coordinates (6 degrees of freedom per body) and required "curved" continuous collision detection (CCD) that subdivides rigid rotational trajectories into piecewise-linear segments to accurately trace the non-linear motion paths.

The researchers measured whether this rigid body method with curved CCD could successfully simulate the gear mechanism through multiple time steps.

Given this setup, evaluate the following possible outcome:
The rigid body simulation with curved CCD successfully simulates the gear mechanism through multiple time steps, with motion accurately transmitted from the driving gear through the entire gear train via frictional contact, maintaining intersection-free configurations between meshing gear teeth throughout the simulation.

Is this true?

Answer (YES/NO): NO